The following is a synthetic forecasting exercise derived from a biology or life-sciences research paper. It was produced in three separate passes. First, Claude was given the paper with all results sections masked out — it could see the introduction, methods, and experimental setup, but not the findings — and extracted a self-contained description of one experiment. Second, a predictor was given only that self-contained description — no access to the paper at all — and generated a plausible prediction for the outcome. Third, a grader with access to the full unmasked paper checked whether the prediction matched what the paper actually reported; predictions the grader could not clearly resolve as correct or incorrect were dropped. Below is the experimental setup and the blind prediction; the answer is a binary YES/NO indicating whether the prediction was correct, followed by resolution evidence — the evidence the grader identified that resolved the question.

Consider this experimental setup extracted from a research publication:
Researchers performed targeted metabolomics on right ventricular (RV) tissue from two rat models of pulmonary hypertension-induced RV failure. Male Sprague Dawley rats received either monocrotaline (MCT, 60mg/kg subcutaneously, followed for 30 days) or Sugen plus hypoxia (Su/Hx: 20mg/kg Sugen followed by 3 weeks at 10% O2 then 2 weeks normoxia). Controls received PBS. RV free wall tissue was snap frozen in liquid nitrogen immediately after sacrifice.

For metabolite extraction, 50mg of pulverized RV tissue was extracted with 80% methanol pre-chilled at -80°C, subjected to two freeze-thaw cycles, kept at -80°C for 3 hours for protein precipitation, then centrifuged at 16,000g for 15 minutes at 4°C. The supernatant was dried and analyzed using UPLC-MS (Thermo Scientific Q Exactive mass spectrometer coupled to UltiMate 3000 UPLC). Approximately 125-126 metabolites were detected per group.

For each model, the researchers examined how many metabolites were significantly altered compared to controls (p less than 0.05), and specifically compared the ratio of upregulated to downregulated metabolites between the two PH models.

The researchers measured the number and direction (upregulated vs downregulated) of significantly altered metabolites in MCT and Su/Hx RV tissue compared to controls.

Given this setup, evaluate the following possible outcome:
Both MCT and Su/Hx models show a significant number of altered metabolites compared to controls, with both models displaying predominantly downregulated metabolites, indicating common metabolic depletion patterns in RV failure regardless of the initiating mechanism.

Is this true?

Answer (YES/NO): NO